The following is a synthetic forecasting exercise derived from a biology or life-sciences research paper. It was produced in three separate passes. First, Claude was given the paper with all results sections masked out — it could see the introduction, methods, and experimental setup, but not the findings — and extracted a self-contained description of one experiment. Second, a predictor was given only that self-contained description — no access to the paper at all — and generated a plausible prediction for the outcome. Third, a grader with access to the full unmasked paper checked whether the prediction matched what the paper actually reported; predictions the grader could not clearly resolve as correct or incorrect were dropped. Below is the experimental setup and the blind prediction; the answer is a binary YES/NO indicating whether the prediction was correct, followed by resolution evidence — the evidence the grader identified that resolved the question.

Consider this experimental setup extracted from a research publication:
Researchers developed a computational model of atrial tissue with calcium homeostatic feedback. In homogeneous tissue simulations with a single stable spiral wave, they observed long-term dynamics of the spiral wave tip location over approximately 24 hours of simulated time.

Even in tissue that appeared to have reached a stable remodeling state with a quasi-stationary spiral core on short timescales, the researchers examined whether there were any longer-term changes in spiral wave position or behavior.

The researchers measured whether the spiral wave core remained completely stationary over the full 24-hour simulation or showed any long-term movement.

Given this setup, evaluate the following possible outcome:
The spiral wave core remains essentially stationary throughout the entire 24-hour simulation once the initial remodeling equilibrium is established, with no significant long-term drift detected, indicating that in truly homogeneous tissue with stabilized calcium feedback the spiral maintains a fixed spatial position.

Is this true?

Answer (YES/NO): NO